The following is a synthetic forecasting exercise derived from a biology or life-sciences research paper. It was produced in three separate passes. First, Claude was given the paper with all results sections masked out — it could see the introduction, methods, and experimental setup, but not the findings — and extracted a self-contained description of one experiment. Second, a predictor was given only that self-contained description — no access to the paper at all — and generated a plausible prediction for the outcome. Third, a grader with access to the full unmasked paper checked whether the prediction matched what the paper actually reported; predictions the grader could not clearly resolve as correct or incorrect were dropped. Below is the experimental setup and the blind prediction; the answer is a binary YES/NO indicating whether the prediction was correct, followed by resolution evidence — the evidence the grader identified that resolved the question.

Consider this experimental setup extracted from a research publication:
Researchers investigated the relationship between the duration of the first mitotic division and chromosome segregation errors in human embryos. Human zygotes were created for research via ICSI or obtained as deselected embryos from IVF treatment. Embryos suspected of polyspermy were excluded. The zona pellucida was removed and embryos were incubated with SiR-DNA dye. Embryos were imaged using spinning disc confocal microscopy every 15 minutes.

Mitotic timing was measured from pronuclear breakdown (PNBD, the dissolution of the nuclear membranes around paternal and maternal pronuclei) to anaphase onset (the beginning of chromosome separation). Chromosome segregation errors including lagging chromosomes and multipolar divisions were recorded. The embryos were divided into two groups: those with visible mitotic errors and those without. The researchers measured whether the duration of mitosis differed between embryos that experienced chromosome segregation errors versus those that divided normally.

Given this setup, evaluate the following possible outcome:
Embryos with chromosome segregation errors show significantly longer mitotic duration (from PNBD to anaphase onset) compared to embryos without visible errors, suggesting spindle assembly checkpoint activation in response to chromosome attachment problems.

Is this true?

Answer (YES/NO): NO